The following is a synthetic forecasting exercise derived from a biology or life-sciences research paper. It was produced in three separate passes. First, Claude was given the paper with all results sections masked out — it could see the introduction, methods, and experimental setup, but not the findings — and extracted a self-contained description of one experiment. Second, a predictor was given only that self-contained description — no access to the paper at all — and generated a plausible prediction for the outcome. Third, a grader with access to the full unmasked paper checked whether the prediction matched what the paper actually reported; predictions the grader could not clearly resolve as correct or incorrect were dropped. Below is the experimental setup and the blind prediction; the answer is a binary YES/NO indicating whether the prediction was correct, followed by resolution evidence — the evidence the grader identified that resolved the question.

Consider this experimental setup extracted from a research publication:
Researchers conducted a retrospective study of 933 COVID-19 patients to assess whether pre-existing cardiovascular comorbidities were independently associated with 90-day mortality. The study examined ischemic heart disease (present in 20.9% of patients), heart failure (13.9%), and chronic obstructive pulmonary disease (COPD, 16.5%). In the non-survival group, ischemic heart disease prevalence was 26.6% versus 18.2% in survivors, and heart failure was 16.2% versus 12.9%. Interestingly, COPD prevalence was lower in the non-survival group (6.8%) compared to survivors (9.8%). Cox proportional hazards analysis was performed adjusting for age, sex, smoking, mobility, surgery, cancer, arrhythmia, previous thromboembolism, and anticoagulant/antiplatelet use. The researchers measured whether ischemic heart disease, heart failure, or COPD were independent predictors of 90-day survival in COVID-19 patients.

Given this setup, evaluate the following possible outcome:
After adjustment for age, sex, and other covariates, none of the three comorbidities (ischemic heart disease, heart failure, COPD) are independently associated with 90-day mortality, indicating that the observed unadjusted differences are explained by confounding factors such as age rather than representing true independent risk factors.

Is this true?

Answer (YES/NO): YES